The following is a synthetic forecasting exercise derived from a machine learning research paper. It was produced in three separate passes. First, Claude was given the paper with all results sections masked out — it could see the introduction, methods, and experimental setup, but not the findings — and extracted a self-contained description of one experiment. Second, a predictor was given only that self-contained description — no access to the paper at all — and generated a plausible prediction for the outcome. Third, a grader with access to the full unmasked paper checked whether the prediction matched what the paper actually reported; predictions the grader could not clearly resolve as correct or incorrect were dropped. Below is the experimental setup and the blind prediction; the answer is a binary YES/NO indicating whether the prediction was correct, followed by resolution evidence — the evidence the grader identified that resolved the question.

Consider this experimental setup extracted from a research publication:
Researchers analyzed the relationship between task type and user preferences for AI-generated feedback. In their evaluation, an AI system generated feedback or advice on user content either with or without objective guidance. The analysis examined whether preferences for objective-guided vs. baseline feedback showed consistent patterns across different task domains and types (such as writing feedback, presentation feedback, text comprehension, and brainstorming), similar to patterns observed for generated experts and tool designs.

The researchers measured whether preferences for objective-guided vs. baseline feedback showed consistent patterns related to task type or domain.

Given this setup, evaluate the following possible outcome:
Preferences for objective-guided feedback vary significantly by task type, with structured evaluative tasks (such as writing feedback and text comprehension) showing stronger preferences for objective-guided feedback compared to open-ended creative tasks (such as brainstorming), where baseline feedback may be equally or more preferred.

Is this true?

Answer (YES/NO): NO